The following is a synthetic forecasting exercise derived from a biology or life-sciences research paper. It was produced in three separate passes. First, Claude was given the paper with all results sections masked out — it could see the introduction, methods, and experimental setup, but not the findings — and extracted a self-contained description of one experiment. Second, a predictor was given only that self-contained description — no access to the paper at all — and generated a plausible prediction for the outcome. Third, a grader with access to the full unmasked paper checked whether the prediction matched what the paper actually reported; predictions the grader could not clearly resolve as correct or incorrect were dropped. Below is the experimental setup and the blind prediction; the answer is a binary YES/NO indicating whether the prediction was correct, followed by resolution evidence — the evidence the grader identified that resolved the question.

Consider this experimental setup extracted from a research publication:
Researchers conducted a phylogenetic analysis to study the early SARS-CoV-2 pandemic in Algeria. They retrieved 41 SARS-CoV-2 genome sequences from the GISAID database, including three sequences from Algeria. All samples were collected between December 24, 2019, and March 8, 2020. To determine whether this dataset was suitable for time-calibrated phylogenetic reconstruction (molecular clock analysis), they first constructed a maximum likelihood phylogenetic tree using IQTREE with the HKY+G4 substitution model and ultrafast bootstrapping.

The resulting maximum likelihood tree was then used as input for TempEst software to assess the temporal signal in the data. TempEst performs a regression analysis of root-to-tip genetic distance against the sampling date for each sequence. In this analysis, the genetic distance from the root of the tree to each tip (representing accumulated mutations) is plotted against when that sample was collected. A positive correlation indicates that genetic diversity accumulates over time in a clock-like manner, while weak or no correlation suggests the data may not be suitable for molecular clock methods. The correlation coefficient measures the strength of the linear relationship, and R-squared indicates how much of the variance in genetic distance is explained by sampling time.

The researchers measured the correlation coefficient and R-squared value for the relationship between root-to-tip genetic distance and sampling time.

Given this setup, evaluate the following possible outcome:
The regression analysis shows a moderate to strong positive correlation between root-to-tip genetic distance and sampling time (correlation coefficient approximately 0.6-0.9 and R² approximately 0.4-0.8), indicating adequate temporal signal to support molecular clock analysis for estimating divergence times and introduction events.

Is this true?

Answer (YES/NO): YES